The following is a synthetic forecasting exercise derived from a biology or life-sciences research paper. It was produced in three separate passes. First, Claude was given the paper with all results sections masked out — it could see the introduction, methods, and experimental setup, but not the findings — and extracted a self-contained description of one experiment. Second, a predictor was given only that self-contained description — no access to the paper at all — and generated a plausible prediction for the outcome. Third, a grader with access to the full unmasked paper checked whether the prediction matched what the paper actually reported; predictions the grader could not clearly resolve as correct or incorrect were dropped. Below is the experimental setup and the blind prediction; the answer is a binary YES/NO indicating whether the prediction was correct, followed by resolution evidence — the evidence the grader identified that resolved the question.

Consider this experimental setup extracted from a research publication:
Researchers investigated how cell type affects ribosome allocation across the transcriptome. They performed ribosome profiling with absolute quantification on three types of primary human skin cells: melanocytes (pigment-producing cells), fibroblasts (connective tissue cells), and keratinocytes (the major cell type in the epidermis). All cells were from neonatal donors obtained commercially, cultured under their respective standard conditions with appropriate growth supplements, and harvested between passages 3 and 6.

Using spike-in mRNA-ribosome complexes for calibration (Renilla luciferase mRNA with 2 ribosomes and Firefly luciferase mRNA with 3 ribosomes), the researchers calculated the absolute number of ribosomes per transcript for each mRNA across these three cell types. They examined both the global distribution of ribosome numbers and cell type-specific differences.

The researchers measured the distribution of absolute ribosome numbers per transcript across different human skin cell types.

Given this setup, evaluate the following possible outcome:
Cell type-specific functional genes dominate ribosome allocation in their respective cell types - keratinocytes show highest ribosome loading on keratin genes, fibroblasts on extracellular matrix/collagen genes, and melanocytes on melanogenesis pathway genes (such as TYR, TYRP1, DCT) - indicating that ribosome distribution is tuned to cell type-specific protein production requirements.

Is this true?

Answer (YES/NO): YES